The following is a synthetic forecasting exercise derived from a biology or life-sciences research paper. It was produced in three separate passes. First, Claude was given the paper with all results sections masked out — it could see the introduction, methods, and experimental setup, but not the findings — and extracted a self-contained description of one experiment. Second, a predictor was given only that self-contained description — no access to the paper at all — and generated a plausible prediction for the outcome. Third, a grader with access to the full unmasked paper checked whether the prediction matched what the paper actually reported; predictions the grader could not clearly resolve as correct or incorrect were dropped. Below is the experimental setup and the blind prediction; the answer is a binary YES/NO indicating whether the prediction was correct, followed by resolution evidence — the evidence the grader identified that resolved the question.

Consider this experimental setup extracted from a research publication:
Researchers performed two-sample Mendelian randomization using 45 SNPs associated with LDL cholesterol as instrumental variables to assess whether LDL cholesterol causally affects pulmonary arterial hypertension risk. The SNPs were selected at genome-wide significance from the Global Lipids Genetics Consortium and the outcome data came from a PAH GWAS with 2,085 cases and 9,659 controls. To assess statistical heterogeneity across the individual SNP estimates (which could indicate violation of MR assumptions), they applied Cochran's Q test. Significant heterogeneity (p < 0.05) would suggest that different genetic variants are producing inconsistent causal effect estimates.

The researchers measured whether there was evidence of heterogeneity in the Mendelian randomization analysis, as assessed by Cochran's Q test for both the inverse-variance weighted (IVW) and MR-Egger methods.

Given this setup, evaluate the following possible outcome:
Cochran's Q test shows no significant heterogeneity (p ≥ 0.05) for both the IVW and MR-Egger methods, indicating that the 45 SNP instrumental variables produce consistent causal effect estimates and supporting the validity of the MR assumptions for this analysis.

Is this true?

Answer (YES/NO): YES